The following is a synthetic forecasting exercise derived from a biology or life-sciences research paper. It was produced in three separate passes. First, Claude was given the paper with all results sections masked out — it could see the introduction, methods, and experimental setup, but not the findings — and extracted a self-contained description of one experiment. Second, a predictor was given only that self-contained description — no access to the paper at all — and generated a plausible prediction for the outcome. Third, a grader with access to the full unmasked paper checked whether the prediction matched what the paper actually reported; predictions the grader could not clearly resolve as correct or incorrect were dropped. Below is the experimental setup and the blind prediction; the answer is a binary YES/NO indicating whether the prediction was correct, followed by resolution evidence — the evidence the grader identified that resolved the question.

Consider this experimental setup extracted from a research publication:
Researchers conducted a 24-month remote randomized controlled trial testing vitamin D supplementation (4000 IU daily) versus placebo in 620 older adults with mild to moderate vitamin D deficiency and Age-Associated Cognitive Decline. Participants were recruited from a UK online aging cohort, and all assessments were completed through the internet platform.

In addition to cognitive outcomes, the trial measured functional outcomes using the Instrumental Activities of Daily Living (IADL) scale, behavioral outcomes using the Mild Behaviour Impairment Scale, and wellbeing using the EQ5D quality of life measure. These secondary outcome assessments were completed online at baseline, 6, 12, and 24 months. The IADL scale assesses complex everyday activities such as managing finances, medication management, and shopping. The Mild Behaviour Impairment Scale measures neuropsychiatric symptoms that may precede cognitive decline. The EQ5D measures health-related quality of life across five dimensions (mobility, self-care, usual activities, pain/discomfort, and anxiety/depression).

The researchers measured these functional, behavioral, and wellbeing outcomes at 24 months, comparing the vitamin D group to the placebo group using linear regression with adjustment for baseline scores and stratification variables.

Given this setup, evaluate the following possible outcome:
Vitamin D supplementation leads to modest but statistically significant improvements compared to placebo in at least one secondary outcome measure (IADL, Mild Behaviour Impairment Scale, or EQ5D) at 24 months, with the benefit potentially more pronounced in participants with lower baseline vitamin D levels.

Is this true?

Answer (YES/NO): NO